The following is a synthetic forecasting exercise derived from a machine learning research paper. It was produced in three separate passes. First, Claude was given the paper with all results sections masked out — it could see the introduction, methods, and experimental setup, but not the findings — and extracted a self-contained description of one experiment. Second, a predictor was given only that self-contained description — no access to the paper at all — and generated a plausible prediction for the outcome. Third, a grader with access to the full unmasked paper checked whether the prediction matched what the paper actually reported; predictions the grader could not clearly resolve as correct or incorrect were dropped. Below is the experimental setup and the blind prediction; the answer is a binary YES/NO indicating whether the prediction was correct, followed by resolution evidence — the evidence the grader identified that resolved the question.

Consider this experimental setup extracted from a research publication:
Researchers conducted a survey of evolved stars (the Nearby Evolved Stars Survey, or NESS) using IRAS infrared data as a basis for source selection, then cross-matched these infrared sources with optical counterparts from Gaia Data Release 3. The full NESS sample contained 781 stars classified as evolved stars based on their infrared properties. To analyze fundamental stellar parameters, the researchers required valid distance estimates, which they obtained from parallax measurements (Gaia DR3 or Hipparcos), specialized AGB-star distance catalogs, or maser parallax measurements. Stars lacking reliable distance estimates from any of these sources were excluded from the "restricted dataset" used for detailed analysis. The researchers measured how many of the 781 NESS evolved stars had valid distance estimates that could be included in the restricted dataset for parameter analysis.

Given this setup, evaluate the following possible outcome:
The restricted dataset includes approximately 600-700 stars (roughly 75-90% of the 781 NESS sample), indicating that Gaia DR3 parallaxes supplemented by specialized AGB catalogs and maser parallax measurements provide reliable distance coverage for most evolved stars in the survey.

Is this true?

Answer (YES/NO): YES